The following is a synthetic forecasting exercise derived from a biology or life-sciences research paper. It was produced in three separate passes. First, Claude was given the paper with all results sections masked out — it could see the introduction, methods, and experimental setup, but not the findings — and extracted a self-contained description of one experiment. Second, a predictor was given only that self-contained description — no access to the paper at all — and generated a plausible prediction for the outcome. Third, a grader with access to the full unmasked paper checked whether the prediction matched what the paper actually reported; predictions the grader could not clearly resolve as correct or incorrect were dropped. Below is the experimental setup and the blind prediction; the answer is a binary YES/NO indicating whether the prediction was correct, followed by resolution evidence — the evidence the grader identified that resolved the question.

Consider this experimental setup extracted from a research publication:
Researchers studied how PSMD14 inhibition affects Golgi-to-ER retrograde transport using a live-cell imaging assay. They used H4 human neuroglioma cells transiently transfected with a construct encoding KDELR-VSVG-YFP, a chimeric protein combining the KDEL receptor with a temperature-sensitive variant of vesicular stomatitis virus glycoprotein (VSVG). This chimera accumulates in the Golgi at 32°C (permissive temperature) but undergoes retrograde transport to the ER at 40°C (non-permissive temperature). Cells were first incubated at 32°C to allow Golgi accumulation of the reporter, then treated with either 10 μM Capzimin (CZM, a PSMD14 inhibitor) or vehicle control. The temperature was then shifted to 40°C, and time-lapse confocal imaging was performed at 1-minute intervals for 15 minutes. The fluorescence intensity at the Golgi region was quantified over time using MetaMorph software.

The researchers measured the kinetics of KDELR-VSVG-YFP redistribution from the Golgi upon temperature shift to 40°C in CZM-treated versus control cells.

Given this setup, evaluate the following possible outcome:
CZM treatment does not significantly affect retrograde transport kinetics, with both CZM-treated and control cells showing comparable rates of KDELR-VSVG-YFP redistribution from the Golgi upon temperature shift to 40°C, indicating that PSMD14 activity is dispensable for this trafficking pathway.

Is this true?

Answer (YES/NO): NO